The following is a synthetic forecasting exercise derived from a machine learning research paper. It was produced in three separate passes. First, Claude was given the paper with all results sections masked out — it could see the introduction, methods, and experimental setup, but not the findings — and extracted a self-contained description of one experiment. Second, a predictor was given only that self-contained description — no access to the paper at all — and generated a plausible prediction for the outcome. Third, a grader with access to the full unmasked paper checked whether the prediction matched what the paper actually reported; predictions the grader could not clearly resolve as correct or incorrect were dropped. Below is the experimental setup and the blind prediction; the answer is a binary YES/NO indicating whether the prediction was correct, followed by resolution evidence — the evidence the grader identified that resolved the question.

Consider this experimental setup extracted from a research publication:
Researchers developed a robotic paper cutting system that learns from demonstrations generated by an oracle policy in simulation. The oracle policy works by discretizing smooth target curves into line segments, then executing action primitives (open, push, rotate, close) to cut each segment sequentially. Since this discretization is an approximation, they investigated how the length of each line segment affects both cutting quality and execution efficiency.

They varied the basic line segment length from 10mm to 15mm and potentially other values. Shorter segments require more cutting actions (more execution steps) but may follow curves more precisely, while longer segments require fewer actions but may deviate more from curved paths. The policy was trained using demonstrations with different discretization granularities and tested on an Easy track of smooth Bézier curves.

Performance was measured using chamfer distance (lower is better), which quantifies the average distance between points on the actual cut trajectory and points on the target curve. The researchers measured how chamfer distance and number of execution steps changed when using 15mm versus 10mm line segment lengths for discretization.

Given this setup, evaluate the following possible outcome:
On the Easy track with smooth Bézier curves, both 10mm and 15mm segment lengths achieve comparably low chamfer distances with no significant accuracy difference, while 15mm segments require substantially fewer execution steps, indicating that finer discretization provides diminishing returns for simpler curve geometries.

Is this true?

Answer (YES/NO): YES